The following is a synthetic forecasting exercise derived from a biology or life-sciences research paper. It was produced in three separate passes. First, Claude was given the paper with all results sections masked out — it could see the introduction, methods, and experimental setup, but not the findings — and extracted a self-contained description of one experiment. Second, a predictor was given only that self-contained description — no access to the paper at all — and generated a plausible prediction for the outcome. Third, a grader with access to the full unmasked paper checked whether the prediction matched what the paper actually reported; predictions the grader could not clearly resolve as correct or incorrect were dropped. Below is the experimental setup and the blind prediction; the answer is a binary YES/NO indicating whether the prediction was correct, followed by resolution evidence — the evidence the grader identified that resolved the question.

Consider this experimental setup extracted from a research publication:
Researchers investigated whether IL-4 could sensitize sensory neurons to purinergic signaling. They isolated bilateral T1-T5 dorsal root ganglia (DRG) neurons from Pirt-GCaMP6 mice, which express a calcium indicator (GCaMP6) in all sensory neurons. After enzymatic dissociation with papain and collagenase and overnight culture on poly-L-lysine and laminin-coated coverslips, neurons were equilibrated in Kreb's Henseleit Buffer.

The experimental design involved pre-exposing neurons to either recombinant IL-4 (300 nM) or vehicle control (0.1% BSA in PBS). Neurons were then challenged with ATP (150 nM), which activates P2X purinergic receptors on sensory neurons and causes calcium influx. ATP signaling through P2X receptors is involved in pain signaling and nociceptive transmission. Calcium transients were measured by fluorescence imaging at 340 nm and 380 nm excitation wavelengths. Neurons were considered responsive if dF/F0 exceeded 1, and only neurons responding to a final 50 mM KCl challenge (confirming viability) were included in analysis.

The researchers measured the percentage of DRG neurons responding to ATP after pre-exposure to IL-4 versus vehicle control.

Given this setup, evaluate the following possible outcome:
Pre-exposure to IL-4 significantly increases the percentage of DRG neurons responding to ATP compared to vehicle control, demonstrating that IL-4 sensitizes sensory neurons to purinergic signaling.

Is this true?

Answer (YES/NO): YES